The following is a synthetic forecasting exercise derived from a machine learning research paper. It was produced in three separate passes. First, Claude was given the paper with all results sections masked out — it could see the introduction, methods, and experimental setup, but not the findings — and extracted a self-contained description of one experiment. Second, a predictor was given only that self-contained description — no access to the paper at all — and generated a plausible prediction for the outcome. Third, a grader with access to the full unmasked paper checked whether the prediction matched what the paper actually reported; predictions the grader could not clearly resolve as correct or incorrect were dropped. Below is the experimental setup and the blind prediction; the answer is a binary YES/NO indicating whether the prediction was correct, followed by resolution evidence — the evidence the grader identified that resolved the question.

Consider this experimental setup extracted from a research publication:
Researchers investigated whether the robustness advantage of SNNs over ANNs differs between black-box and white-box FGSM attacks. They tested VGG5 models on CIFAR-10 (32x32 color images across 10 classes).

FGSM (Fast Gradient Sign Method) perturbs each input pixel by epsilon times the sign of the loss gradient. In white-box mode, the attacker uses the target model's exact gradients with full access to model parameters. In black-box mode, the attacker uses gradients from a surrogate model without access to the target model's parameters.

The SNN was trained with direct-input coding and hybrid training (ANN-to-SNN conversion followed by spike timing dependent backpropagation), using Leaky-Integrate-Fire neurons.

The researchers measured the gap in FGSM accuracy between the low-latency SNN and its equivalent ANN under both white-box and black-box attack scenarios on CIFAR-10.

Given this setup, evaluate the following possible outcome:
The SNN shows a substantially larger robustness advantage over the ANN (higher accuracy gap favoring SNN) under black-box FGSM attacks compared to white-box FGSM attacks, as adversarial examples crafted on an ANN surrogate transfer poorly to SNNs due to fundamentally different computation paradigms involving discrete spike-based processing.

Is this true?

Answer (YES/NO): NO